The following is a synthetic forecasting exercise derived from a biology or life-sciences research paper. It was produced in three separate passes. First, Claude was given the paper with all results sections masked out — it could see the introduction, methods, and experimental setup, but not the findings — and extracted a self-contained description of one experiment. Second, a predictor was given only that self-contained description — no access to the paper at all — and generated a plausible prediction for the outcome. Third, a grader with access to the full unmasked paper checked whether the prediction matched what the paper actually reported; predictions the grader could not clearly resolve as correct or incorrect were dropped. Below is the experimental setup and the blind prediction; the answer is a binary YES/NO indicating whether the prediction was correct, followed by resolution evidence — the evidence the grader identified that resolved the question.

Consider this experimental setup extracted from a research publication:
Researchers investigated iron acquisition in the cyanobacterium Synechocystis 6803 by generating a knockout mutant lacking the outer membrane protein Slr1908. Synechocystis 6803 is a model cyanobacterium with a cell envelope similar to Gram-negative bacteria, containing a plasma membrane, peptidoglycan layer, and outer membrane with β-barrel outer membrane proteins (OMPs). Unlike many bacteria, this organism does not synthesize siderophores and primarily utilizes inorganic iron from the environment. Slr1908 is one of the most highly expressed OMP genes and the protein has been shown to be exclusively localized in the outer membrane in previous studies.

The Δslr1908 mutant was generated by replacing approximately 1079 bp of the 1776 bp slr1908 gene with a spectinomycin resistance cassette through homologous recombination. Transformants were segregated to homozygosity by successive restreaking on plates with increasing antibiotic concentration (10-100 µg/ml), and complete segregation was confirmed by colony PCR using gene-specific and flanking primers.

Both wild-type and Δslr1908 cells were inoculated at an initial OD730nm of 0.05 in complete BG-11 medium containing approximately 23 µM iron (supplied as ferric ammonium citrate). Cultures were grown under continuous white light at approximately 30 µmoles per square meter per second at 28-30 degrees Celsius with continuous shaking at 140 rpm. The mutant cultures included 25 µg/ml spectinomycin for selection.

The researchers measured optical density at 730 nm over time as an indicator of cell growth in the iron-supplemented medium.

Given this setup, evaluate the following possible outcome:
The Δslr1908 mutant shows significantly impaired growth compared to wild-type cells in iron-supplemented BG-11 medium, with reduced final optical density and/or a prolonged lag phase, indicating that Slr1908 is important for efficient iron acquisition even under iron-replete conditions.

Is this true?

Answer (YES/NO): YES